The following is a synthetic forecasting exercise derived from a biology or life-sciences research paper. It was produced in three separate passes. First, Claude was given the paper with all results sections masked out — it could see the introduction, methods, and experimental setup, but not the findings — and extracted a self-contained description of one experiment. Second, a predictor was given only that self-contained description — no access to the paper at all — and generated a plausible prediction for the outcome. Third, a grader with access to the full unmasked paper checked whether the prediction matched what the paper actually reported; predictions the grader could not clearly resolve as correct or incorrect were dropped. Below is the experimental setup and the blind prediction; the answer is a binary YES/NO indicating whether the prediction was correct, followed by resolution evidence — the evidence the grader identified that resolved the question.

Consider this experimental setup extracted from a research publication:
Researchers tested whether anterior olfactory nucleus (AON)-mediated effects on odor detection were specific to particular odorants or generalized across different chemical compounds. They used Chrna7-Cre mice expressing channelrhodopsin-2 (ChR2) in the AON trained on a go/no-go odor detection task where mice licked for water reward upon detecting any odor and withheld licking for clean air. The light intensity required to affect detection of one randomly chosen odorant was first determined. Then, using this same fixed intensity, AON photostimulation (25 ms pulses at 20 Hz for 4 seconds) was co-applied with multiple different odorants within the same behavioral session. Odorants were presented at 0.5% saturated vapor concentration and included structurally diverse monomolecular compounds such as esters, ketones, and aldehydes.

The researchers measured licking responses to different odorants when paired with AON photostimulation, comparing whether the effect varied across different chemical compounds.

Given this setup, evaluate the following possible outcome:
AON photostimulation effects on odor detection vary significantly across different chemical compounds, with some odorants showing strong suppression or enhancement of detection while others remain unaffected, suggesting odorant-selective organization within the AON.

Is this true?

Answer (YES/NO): NO